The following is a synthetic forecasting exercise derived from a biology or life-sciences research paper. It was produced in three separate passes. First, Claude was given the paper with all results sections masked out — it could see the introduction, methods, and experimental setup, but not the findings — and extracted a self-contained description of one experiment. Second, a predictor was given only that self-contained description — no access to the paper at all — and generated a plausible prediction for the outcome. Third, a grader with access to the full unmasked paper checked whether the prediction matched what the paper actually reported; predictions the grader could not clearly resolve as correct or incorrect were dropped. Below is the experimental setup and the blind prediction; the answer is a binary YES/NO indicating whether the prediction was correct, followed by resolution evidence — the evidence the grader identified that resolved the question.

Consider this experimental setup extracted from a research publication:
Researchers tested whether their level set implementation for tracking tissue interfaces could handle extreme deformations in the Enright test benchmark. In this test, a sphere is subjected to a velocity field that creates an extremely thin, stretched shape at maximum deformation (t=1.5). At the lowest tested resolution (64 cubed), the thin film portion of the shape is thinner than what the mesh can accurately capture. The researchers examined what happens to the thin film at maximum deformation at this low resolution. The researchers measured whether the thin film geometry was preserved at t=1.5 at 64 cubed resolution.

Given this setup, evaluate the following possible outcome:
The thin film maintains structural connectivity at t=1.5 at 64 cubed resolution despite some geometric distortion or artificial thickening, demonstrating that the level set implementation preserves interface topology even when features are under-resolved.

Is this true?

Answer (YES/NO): NO